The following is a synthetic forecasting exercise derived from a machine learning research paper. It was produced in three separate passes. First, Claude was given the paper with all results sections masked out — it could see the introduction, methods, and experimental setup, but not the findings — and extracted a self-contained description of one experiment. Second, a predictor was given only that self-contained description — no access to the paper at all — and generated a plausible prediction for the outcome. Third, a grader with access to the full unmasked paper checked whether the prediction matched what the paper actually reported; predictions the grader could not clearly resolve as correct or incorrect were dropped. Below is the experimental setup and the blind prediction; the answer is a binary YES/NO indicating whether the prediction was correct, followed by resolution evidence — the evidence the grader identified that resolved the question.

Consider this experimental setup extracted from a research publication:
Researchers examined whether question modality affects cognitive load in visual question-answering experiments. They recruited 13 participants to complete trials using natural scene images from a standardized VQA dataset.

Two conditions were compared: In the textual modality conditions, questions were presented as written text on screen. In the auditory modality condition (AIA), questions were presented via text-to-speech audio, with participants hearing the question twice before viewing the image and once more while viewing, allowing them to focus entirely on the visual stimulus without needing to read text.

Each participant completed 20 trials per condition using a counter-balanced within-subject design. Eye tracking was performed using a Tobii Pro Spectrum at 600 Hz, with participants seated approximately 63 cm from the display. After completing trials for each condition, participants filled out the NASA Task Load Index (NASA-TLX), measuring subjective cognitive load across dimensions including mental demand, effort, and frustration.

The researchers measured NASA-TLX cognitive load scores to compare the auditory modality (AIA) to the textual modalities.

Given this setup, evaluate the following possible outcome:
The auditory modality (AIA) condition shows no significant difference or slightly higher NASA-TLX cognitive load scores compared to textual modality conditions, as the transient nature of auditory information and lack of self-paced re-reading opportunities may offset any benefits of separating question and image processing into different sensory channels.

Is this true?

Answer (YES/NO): YES